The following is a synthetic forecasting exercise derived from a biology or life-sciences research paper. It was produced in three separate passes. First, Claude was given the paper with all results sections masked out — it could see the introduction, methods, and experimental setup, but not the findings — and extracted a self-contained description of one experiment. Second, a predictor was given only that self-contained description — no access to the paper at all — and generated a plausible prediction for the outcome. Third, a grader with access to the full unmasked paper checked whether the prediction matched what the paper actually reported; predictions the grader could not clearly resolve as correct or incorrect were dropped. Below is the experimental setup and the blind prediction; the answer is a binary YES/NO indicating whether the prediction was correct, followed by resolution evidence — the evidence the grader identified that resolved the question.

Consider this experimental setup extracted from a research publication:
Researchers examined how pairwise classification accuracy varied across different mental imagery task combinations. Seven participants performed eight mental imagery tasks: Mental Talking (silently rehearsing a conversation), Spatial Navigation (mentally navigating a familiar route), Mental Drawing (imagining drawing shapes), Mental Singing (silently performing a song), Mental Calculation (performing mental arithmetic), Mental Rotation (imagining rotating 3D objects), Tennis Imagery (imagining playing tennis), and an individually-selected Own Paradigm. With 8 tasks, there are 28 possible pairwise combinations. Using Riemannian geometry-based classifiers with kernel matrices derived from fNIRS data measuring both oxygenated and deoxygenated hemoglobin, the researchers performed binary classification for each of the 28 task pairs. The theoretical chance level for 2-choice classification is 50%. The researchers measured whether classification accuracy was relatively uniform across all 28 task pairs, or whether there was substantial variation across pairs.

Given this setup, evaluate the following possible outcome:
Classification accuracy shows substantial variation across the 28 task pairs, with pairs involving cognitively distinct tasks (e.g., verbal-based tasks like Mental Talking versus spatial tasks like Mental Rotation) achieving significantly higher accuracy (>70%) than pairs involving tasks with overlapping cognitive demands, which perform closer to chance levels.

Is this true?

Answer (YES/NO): NO